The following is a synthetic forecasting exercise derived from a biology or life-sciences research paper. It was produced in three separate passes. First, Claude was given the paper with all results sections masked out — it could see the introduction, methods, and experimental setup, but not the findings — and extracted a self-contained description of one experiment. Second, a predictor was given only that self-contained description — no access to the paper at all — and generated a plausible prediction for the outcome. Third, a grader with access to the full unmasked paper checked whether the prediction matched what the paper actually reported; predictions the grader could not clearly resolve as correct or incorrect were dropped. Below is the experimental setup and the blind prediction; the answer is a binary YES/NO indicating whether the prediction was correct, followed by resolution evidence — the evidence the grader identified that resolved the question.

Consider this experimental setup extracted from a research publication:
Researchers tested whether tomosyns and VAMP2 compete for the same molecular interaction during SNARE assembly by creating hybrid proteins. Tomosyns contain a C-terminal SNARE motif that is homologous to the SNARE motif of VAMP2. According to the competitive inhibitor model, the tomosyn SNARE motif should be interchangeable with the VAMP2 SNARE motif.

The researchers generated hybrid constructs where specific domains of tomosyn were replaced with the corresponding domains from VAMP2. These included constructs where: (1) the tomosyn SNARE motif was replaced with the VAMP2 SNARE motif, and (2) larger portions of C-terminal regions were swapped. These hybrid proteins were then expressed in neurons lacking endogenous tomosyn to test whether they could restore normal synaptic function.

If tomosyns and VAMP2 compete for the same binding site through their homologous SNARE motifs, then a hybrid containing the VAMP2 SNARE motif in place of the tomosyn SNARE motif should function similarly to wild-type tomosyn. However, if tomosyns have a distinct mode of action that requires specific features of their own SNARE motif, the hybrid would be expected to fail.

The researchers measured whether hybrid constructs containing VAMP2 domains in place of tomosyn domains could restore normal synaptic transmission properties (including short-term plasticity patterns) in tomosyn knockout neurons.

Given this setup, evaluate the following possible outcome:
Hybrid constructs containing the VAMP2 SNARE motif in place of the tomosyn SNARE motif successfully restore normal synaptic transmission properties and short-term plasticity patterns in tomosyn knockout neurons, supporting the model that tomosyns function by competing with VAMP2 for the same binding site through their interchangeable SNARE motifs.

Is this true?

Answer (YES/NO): NO